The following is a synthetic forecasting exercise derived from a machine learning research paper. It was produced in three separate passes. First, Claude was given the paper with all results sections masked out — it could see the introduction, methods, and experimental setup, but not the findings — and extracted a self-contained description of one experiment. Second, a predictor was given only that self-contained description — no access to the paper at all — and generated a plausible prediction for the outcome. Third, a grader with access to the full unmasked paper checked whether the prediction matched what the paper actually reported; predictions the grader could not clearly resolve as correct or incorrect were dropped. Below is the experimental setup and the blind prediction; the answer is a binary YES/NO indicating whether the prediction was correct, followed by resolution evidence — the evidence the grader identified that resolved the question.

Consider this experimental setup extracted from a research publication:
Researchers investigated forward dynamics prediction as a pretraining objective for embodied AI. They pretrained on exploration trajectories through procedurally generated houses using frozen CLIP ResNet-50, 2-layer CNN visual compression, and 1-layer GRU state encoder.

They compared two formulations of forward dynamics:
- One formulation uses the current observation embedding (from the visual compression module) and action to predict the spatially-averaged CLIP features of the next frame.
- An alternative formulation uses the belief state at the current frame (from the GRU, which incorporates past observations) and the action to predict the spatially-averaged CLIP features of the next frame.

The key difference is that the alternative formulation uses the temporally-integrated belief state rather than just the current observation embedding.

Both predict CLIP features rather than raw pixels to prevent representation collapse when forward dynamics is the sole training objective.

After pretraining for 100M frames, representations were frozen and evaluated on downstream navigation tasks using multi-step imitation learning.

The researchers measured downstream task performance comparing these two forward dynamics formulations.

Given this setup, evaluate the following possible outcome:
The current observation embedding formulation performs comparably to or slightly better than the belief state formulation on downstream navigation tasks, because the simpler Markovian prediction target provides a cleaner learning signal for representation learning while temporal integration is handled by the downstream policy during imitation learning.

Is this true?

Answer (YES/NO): NO